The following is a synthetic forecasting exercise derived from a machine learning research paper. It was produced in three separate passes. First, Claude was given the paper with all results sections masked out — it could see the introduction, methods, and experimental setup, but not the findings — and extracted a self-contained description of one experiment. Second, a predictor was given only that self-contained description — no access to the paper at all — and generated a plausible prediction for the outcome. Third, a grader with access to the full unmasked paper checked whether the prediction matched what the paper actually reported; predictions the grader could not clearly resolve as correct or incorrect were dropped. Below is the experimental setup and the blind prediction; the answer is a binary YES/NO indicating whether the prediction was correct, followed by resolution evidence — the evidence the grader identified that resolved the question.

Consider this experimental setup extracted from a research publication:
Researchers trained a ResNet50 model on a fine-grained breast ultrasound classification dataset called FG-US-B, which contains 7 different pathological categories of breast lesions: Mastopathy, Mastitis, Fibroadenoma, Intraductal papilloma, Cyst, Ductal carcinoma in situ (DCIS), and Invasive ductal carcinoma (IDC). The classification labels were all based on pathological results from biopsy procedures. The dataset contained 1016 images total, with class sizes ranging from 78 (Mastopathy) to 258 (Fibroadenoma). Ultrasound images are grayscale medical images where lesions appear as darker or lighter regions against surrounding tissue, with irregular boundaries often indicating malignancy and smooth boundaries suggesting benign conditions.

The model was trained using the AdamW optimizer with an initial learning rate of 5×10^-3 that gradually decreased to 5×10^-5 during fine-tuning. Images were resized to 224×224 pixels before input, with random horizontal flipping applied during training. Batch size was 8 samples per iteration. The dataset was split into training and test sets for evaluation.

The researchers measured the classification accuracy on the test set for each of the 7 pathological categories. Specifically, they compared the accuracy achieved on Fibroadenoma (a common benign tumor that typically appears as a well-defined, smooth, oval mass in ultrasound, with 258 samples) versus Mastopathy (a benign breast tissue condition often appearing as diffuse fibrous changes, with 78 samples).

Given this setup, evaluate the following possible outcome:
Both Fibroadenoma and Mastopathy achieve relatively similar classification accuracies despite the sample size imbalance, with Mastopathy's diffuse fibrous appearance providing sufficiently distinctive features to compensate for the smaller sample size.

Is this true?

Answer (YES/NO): NO